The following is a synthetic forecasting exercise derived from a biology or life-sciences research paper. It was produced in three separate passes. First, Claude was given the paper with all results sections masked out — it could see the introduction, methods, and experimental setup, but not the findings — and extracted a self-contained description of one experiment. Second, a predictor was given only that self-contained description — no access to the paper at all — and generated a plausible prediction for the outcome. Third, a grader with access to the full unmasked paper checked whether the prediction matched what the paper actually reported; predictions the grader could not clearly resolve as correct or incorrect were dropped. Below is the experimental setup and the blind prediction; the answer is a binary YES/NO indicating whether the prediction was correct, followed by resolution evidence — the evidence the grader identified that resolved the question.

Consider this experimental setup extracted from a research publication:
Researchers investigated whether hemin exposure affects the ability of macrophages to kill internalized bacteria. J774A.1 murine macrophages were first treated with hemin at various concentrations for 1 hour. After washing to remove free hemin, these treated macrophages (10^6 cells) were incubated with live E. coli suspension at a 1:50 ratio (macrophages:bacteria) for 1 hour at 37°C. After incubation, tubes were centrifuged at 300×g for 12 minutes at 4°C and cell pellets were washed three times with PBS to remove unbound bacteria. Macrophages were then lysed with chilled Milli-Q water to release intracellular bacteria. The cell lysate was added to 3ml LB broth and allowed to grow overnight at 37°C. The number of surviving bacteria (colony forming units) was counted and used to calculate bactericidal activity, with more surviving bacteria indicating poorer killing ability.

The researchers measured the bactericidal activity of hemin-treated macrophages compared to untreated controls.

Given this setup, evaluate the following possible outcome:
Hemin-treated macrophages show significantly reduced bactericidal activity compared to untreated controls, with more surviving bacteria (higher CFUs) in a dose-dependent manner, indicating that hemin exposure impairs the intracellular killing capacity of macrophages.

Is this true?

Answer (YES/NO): YES